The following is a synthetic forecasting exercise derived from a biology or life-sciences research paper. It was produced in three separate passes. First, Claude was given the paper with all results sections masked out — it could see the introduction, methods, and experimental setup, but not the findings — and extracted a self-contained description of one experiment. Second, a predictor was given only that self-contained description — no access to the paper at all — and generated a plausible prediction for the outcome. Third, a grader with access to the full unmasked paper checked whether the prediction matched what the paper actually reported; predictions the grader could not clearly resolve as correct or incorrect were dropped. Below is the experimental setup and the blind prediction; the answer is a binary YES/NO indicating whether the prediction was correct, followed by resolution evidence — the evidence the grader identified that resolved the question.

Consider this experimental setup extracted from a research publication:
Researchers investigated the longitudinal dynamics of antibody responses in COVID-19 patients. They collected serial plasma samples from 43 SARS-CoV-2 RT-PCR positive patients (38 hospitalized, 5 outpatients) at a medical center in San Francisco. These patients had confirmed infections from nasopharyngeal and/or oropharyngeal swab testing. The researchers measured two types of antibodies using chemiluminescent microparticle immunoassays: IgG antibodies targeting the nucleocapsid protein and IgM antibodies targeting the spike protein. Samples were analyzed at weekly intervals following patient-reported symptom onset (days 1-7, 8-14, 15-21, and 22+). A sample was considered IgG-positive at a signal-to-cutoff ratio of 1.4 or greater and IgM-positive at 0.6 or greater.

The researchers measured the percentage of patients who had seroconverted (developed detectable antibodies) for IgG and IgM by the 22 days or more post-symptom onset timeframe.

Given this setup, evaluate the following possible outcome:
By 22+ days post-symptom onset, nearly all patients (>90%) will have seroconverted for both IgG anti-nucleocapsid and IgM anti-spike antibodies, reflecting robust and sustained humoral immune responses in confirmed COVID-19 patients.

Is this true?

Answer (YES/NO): YES